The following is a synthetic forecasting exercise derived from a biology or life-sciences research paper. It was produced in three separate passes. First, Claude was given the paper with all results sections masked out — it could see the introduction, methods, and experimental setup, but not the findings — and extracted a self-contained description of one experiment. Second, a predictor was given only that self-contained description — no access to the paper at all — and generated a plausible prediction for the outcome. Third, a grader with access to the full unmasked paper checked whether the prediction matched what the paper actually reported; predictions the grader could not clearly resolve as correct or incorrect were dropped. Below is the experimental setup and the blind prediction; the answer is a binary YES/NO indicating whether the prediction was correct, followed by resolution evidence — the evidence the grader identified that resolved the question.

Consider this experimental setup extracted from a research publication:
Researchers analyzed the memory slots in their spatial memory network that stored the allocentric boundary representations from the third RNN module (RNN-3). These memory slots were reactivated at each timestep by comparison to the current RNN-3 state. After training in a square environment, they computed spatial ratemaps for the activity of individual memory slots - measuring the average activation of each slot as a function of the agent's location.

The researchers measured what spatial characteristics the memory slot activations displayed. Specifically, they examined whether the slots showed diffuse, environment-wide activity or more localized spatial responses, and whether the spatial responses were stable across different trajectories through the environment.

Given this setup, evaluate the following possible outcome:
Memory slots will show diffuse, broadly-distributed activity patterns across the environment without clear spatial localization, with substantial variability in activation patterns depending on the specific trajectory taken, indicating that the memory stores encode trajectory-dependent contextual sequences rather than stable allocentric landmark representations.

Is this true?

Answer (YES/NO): NO